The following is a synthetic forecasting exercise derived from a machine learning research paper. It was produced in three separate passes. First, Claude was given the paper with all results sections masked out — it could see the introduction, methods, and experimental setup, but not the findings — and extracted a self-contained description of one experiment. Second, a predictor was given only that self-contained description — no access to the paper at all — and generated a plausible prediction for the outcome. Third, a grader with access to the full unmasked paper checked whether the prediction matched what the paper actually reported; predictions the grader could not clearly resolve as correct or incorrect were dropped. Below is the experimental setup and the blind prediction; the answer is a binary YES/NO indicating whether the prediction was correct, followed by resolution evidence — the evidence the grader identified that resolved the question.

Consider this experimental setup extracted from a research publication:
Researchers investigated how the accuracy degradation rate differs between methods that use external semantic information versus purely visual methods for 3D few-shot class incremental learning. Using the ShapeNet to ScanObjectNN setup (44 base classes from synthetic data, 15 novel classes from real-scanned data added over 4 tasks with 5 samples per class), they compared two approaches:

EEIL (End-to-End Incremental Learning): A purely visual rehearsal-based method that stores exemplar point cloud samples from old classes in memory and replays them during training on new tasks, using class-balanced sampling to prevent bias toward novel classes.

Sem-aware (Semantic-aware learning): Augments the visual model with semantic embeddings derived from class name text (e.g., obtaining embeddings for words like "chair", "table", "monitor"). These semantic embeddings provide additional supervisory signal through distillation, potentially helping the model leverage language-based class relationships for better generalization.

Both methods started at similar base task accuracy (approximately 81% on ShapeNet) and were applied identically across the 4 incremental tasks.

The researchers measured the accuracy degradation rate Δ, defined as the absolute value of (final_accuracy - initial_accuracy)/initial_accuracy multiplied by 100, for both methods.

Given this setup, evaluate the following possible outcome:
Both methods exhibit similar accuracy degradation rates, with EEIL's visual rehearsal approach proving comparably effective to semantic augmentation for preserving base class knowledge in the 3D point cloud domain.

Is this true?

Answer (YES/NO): YES